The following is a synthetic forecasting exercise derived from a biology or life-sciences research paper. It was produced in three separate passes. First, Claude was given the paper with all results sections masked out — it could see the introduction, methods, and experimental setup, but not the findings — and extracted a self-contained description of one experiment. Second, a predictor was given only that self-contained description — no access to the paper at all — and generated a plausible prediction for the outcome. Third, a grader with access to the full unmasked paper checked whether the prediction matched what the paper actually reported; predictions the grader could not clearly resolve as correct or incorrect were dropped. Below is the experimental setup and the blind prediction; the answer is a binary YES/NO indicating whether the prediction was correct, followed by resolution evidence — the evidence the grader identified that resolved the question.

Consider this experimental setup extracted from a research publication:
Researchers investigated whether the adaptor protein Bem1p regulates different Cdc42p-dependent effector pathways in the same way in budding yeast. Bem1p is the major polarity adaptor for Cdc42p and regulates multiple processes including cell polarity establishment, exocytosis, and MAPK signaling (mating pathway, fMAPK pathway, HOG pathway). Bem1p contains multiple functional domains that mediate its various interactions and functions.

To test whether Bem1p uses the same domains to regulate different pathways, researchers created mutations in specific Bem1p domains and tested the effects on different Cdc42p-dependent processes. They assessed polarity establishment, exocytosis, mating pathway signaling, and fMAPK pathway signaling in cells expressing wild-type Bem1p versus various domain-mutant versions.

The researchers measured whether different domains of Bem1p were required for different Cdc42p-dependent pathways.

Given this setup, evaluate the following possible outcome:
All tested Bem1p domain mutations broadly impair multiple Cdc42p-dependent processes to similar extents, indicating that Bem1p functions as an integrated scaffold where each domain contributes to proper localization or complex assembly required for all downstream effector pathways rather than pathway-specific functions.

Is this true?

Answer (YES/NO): NO